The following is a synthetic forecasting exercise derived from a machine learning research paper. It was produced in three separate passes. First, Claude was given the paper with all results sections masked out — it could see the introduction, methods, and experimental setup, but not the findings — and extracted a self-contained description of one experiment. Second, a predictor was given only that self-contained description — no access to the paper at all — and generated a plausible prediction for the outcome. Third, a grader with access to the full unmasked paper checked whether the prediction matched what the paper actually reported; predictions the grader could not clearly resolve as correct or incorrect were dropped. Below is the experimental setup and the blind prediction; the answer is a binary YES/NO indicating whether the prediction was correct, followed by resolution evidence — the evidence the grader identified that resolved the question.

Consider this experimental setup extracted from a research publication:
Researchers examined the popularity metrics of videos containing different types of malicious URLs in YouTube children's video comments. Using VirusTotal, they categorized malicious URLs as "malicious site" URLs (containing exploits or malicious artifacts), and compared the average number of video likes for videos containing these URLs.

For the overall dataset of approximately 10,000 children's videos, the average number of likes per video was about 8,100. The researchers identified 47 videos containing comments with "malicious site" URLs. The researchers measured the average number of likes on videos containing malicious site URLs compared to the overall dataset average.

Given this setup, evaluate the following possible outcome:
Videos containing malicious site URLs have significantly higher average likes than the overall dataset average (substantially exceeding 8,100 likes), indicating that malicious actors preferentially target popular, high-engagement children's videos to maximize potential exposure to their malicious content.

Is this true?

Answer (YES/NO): YES